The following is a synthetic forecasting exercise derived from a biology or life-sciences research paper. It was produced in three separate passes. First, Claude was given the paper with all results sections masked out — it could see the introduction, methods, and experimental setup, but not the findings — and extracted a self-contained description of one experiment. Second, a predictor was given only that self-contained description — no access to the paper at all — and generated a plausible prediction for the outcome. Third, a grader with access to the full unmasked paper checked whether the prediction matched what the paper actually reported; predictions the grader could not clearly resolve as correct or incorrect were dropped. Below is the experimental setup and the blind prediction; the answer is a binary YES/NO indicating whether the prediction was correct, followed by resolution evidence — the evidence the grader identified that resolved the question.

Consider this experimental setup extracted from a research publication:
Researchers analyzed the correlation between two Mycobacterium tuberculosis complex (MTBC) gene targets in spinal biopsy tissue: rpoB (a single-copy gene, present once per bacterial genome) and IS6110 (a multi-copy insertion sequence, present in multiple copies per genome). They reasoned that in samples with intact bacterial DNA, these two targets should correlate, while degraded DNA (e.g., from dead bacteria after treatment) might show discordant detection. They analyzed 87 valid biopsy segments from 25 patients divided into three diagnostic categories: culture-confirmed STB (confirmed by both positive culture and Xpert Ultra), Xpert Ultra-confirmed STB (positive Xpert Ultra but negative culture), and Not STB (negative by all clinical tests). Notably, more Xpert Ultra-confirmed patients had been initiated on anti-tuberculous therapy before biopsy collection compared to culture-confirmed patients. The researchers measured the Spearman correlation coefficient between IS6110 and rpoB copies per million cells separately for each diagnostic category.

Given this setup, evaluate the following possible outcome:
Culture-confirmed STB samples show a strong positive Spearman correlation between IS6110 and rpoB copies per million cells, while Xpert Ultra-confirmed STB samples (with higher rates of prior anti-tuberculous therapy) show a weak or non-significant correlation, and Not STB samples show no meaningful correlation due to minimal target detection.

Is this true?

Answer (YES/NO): NO